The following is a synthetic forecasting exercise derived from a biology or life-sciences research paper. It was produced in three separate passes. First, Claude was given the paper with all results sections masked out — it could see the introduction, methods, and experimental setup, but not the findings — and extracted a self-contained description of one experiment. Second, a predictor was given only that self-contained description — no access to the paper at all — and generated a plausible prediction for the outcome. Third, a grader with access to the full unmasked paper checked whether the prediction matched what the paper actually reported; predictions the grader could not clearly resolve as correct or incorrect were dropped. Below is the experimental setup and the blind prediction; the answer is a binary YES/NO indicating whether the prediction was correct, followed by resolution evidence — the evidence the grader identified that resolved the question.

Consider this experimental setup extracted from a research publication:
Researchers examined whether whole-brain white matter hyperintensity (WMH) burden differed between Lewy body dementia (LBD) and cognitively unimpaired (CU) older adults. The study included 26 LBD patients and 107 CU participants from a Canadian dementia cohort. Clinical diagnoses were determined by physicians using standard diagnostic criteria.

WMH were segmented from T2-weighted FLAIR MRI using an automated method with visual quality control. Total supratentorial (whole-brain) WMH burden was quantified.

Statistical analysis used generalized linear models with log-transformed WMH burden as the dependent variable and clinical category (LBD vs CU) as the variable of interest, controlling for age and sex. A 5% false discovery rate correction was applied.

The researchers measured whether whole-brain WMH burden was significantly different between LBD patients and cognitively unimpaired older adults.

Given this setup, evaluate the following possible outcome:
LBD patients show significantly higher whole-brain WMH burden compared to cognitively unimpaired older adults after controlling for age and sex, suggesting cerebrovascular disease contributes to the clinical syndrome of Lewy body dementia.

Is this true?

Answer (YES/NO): YES